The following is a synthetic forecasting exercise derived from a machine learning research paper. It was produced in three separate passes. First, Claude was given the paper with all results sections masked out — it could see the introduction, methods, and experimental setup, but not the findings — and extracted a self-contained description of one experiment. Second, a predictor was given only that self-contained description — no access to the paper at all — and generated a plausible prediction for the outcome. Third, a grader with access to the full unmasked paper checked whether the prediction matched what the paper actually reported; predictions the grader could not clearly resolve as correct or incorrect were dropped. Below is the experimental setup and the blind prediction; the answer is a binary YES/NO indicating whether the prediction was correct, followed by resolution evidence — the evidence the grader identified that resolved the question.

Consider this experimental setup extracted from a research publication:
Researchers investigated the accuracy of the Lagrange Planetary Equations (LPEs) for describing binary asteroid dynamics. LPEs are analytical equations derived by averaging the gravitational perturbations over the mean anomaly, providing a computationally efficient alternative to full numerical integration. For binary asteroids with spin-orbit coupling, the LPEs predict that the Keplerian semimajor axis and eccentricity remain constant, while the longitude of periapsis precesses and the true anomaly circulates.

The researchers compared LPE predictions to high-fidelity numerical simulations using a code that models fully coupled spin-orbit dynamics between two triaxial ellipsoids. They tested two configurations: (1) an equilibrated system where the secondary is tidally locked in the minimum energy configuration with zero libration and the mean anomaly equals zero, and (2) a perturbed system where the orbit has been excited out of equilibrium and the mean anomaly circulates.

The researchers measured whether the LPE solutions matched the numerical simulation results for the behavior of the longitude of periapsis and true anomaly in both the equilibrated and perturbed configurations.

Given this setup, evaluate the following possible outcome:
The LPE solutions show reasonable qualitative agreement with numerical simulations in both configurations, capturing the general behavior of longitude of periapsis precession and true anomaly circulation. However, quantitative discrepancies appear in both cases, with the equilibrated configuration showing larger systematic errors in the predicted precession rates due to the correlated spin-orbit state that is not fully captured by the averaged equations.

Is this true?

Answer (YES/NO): NO